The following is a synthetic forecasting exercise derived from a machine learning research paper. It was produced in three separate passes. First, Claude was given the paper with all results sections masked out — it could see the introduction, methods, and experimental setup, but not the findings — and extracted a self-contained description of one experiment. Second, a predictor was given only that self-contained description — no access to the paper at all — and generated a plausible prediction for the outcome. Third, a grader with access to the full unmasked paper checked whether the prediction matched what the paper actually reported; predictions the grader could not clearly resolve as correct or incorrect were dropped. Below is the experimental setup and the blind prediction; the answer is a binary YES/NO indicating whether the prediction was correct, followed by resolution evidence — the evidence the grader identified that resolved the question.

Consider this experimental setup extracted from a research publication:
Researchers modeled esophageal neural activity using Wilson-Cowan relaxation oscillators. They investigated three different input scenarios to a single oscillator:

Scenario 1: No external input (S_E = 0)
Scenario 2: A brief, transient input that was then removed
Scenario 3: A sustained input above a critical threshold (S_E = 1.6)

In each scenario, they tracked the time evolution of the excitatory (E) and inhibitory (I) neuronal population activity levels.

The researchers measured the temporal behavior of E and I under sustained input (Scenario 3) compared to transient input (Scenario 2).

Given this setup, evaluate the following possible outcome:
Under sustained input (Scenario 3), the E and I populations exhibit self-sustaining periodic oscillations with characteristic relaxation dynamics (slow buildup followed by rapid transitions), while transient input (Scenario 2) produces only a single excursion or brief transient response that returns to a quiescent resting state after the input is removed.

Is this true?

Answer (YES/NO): YES